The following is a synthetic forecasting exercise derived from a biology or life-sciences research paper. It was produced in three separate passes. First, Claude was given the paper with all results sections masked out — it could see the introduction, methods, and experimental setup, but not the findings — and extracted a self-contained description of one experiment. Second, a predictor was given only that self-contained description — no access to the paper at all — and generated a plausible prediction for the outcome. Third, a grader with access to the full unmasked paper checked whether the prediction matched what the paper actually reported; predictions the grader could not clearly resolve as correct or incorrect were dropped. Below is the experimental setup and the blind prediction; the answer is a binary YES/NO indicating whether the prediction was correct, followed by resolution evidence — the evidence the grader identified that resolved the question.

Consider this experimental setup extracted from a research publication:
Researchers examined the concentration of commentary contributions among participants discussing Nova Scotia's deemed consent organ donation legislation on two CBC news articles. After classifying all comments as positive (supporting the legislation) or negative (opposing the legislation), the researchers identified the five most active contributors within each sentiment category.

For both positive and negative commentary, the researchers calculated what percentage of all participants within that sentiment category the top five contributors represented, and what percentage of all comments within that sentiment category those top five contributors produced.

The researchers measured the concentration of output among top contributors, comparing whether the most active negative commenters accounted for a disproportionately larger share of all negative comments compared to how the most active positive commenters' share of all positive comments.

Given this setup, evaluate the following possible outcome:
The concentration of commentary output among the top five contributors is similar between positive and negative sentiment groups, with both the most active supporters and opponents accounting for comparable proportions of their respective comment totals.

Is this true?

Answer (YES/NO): NO